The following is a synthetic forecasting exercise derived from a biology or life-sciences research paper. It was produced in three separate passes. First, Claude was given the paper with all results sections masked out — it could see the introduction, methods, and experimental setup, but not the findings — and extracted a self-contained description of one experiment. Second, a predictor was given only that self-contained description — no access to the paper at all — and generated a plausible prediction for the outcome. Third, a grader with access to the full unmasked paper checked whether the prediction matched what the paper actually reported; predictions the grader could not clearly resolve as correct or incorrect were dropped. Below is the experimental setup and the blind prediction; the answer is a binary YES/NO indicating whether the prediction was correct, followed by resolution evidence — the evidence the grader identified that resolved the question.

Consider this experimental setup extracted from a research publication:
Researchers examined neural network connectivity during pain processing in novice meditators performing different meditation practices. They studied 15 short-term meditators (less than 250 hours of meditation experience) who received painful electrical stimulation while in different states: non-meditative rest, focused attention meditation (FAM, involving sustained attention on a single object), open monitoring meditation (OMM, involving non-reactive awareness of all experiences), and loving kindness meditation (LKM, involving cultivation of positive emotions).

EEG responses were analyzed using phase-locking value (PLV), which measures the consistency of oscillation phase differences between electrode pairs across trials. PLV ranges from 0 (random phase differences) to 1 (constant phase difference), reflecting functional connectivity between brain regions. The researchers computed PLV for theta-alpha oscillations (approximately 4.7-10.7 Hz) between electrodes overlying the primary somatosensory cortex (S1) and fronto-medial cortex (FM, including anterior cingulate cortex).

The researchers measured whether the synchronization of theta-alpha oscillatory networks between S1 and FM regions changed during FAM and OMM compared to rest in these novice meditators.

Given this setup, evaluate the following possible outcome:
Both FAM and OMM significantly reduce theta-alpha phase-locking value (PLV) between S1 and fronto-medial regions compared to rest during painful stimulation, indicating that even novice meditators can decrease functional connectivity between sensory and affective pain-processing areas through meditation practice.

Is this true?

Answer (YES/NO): NO